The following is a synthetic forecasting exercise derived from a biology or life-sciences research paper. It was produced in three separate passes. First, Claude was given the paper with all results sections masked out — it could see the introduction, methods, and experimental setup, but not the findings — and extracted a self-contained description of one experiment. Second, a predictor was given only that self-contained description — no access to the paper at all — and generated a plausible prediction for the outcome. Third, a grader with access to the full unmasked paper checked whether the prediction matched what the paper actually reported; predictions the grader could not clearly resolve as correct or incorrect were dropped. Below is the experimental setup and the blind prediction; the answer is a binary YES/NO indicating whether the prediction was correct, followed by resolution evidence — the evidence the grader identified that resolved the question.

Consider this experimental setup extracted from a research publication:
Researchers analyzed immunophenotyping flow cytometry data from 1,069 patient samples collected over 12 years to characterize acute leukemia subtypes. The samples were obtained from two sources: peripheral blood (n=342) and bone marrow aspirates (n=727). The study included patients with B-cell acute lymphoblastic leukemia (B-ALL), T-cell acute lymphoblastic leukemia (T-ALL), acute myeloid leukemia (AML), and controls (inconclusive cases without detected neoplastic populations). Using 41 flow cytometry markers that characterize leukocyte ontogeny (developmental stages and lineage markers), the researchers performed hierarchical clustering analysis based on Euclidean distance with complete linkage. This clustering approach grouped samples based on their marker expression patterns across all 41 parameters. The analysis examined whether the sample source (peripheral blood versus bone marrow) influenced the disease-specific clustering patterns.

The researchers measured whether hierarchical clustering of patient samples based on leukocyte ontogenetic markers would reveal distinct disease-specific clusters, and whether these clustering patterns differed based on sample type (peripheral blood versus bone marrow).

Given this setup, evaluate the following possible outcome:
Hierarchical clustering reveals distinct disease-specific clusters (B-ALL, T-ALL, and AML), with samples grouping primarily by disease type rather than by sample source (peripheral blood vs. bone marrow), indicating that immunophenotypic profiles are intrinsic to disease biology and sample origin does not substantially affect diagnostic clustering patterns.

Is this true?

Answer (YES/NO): YES